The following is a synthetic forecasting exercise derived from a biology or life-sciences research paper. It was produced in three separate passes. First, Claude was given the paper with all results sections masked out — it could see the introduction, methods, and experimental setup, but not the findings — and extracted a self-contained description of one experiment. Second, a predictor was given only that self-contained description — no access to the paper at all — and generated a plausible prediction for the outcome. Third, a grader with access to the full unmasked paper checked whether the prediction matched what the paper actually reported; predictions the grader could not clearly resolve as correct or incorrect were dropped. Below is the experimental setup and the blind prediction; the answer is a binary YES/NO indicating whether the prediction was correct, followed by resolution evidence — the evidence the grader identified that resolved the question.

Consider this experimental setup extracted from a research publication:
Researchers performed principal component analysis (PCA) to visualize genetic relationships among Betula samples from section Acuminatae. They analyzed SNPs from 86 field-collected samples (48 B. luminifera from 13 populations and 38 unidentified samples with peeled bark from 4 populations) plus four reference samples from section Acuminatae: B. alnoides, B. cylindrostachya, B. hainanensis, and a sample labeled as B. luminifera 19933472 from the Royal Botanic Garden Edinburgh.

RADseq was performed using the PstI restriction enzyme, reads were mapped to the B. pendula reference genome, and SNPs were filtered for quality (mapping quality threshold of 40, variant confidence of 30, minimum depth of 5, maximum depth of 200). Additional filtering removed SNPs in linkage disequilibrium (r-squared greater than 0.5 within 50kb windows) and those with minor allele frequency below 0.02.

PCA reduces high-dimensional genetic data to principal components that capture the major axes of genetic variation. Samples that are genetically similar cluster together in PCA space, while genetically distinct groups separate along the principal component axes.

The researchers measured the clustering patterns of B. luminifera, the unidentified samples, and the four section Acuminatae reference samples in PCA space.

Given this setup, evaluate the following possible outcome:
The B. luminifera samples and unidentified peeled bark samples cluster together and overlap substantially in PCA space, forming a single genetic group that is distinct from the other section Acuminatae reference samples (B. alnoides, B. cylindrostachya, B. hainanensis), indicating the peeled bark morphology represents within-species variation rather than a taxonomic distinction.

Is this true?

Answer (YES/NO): NO